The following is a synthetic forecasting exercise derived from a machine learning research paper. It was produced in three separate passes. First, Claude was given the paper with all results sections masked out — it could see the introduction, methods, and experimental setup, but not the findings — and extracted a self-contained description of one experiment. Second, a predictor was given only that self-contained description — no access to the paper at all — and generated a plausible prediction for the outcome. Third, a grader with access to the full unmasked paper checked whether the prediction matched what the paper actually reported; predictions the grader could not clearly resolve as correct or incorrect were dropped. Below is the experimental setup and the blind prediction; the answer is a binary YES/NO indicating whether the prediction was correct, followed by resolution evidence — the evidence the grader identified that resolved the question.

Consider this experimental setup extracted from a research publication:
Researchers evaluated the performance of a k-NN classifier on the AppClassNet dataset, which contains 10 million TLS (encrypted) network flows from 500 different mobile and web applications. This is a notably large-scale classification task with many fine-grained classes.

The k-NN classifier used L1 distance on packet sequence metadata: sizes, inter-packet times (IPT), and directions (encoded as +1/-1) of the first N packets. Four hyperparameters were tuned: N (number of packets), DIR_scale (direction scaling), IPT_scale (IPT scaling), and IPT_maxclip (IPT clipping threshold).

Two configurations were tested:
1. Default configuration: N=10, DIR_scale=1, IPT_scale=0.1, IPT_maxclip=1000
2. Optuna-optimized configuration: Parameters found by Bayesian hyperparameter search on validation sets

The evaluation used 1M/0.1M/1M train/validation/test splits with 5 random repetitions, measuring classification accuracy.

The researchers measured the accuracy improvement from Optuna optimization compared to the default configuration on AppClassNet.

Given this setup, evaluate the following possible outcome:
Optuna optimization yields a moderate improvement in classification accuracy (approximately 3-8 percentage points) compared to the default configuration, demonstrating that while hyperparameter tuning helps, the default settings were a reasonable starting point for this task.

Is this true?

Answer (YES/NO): NO